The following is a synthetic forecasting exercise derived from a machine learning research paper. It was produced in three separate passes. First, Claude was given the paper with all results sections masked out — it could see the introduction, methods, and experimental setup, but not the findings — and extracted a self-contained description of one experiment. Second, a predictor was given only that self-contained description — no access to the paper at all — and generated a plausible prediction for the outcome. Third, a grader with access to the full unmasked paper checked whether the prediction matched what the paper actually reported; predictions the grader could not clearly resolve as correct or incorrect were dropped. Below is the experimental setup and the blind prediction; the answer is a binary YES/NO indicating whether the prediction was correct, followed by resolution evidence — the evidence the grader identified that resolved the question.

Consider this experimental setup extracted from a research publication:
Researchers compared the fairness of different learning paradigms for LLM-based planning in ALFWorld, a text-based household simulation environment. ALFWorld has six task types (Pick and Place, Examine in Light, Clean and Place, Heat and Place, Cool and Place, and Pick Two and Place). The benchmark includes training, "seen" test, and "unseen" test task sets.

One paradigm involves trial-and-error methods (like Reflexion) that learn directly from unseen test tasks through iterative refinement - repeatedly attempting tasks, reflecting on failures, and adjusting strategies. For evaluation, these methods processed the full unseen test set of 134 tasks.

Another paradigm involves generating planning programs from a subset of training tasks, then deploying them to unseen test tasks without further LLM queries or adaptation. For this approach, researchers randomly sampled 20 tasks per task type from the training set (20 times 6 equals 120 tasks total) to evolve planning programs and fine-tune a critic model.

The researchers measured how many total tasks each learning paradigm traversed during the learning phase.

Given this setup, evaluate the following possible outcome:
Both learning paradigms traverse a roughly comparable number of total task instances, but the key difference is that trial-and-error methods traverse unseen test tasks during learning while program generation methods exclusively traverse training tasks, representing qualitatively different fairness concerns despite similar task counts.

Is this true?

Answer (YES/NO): NO